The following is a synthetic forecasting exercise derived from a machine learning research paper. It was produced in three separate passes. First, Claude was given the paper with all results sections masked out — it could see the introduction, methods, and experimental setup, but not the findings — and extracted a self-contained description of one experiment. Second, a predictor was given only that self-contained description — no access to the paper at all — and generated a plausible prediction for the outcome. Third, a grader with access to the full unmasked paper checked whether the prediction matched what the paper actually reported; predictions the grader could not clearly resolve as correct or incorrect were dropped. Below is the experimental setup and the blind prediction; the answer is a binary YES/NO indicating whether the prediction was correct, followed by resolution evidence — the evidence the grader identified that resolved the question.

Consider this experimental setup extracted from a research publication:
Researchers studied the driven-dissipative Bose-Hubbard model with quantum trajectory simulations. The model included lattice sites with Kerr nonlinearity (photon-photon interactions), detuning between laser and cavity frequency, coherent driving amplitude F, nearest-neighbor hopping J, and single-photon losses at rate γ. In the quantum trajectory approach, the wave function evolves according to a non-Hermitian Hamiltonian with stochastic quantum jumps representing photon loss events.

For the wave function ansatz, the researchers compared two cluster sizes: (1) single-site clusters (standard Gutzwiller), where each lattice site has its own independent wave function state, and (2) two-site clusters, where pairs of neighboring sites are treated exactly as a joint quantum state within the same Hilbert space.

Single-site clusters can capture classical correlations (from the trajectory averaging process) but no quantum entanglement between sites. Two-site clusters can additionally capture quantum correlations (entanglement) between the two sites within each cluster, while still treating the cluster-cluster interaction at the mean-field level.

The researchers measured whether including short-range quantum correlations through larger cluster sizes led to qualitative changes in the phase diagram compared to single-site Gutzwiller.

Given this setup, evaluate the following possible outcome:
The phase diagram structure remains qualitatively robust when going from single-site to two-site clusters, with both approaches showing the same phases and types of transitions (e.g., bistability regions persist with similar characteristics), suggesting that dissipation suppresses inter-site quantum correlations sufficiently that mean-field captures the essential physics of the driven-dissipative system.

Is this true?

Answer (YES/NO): YES